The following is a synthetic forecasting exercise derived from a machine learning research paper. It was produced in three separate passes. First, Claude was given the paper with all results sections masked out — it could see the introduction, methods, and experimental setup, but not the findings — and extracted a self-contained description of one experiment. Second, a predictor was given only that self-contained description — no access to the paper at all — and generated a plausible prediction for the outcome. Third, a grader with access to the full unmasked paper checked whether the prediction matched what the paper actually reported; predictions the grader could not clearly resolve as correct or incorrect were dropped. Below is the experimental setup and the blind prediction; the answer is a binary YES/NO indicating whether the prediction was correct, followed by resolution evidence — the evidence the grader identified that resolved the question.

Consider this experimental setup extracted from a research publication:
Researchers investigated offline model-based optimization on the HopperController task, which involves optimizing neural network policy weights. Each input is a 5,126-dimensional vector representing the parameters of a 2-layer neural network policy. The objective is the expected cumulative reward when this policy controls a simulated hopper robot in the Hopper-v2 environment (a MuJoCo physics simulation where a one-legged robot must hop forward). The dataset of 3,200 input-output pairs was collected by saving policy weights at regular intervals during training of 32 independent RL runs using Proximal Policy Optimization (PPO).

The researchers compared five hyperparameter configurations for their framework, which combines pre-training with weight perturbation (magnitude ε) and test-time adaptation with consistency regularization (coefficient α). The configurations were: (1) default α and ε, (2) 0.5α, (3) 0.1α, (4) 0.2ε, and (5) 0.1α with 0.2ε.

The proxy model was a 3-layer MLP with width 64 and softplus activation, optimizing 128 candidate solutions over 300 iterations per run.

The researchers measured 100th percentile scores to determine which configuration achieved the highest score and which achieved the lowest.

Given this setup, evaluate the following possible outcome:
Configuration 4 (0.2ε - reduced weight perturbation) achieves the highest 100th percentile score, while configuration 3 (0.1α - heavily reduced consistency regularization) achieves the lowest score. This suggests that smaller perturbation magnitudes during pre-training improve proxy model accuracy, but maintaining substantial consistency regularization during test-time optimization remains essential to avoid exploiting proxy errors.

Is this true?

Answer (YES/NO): NO